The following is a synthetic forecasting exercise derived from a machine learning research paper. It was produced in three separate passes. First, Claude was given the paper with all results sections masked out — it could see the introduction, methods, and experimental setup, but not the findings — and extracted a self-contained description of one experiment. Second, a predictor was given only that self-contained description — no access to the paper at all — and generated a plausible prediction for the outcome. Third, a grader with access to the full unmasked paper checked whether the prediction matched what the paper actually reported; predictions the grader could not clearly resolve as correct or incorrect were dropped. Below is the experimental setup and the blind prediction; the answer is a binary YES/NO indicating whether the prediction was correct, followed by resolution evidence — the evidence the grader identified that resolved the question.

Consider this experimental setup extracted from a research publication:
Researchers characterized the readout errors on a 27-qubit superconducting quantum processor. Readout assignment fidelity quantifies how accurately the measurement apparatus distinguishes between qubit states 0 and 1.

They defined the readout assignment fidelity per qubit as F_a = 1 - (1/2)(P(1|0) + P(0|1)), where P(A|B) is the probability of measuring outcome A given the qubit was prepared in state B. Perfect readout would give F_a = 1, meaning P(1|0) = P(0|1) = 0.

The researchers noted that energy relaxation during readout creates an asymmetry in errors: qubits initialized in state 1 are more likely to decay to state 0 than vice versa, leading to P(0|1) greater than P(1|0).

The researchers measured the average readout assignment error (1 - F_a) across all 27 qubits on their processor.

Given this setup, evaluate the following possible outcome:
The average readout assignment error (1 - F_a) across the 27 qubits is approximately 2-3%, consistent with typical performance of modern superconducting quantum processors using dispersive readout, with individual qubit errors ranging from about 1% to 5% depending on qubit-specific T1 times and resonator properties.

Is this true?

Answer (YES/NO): YES